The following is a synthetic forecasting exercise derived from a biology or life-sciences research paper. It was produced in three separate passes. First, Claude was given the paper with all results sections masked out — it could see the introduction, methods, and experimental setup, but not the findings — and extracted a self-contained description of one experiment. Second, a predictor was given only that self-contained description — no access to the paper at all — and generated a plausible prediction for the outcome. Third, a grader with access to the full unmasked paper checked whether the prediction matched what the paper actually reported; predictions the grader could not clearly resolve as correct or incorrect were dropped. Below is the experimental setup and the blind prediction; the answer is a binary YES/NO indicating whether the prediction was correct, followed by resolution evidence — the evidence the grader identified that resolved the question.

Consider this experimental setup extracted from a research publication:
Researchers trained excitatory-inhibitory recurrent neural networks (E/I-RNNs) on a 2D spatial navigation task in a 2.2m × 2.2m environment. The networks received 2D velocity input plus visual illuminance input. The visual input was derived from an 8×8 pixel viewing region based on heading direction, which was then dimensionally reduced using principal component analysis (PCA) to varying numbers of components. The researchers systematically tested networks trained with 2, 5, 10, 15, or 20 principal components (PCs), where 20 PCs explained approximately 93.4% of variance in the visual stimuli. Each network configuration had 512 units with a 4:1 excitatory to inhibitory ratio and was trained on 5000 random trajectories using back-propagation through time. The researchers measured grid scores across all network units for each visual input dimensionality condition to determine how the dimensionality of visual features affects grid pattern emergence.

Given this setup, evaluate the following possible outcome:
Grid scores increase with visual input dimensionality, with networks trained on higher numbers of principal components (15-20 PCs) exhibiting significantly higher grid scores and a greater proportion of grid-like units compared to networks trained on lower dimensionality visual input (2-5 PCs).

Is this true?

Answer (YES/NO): NO